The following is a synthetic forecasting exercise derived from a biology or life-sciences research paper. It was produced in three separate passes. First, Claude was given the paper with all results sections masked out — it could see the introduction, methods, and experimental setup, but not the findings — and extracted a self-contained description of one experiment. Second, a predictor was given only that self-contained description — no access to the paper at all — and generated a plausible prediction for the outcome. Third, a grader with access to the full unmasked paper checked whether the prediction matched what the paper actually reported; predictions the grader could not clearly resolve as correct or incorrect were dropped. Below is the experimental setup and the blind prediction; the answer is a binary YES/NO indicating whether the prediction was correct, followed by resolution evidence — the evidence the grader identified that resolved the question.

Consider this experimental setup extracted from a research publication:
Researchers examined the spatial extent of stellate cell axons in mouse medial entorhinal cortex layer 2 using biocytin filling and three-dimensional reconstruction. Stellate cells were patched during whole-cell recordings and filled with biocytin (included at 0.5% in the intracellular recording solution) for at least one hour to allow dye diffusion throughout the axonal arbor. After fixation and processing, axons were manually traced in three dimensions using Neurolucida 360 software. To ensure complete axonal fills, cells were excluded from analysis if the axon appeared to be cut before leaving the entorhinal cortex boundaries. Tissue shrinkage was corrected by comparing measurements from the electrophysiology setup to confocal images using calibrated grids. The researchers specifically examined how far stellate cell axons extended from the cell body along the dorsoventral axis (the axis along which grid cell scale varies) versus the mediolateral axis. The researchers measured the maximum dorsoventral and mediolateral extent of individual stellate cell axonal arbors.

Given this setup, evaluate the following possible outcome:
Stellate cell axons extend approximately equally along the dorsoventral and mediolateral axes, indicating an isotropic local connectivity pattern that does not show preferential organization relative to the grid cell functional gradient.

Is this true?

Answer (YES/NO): NO